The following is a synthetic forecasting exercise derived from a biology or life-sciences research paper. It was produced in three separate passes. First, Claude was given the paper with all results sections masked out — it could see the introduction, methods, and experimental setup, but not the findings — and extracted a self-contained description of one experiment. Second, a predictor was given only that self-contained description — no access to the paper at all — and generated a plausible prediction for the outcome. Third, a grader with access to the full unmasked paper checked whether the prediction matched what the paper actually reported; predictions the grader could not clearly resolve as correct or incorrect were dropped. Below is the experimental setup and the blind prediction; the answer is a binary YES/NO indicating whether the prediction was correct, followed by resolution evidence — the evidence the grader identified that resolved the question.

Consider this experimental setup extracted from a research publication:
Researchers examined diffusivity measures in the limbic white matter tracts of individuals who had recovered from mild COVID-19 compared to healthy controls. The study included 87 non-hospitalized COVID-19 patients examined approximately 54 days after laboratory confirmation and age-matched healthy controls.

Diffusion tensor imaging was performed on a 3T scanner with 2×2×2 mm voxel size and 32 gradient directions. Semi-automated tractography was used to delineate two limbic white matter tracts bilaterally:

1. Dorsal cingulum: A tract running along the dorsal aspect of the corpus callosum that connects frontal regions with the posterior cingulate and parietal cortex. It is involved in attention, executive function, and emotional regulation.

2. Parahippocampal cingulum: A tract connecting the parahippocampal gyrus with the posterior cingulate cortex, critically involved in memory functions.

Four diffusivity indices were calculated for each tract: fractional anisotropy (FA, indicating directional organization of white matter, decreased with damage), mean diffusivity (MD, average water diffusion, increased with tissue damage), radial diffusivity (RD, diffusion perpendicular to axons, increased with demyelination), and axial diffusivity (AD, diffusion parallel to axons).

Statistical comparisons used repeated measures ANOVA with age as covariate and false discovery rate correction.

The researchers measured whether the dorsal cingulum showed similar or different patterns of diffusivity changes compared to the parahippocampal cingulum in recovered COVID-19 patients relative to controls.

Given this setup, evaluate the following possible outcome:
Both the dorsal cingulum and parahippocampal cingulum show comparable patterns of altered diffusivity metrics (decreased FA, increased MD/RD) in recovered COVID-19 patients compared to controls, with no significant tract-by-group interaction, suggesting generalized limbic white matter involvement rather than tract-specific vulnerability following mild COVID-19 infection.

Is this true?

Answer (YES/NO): NO